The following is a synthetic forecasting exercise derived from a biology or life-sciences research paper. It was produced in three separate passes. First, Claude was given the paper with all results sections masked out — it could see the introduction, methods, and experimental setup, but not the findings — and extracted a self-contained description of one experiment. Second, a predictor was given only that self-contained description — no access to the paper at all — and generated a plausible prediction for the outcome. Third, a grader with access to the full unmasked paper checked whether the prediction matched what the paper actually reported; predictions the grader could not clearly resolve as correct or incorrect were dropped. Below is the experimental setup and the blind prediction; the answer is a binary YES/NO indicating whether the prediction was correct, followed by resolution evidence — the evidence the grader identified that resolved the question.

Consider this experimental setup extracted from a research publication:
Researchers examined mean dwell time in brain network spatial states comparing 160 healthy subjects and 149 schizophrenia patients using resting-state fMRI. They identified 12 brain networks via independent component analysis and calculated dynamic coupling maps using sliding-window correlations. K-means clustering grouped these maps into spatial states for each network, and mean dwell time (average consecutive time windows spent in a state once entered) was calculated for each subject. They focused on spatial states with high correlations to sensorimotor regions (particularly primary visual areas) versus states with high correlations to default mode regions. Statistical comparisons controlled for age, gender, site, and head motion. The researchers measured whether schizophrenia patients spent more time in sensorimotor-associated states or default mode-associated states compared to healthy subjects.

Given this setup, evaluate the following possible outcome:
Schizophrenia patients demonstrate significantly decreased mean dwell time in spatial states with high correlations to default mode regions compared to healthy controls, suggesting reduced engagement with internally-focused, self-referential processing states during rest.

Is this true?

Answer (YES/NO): YES